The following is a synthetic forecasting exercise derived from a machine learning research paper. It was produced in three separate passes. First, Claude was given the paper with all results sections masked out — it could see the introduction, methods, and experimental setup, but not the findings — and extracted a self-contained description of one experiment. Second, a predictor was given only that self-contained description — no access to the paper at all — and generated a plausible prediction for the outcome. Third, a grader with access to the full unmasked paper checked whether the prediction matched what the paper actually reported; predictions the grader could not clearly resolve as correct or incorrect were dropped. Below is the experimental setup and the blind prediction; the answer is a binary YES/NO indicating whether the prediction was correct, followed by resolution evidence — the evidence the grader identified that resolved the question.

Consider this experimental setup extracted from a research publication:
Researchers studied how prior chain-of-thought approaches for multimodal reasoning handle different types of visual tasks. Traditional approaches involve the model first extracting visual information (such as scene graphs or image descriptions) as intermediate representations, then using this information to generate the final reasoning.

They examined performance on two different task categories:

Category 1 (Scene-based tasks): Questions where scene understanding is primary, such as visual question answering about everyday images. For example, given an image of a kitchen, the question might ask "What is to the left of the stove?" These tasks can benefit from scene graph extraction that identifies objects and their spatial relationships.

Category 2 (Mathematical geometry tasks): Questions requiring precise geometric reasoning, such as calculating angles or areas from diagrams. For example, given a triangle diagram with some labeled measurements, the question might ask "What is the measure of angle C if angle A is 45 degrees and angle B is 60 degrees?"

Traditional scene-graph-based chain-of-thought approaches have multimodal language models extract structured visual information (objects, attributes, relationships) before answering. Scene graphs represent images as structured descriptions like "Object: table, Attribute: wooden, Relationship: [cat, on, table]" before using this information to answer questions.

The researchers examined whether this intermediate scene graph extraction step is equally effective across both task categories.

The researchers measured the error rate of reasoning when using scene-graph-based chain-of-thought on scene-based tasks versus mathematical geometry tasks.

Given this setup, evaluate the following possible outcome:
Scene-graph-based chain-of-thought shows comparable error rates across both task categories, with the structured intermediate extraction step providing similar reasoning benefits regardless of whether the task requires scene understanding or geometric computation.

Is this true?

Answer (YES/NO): NO